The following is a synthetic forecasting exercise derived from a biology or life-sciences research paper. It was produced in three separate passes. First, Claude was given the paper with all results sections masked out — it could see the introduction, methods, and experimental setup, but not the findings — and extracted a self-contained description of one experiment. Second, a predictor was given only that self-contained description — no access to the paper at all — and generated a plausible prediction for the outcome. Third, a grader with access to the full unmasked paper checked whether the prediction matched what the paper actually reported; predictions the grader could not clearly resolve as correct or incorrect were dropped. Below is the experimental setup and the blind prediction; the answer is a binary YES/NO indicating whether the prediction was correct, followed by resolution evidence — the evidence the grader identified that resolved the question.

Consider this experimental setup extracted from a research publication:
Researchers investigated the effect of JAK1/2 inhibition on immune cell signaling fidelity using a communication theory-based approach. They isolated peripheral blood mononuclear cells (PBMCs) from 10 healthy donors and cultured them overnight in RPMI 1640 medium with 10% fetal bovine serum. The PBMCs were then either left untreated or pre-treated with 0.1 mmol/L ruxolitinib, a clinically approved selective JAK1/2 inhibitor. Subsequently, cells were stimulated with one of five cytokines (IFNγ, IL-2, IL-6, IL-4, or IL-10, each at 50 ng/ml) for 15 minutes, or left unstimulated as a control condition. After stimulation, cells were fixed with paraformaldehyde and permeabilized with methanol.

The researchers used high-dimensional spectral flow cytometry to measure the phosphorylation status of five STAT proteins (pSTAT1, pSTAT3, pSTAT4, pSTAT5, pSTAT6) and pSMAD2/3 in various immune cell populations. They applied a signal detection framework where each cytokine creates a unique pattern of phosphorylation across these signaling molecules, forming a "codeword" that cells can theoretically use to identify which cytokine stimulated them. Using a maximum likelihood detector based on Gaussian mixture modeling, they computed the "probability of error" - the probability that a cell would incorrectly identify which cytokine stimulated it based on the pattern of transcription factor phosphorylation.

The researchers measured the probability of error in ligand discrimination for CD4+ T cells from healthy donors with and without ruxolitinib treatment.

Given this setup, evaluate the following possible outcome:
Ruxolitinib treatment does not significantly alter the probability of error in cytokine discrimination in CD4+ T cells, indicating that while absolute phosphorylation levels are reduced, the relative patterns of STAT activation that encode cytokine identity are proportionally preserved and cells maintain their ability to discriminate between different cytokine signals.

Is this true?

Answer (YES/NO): YES